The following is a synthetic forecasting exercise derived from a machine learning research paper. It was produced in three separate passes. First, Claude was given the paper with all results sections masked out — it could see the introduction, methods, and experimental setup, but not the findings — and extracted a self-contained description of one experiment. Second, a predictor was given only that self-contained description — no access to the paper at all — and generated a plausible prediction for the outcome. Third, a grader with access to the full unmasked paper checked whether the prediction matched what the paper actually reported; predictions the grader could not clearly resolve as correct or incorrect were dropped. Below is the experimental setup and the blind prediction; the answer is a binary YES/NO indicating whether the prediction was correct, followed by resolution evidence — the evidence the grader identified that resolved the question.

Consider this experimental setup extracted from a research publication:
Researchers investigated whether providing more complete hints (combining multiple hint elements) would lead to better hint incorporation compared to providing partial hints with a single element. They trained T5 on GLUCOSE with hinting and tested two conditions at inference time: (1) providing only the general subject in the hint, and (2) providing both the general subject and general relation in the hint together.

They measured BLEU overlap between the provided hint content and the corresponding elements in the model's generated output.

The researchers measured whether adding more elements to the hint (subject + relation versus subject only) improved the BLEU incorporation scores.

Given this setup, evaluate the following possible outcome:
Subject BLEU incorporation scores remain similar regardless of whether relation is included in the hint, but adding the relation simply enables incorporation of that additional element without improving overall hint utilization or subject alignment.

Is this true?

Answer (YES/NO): YES